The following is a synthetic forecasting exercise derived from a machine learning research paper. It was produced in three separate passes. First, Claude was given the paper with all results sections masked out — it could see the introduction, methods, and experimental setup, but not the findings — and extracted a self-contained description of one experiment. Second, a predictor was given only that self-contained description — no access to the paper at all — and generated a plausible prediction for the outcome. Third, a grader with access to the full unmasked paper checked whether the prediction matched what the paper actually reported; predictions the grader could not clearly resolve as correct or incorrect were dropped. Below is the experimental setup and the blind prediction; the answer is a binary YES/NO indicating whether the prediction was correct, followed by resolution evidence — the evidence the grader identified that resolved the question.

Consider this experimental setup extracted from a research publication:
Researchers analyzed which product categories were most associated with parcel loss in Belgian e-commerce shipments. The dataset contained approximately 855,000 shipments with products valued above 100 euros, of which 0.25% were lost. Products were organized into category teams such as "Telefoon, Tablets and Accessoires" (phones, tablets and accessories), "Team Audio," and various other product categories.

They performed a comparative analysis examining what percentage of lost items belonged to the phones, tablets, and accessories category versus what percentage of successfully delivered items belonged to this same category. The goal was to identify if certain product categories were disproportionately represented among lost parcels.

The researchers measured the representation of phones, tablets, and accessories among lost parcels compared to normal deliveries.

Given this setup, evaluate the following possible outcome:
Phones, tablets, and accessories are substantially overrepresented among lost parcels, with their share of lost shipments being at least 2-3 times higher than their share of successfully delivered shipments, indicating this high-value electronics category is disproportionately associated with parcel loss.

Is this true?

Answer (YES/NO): NO